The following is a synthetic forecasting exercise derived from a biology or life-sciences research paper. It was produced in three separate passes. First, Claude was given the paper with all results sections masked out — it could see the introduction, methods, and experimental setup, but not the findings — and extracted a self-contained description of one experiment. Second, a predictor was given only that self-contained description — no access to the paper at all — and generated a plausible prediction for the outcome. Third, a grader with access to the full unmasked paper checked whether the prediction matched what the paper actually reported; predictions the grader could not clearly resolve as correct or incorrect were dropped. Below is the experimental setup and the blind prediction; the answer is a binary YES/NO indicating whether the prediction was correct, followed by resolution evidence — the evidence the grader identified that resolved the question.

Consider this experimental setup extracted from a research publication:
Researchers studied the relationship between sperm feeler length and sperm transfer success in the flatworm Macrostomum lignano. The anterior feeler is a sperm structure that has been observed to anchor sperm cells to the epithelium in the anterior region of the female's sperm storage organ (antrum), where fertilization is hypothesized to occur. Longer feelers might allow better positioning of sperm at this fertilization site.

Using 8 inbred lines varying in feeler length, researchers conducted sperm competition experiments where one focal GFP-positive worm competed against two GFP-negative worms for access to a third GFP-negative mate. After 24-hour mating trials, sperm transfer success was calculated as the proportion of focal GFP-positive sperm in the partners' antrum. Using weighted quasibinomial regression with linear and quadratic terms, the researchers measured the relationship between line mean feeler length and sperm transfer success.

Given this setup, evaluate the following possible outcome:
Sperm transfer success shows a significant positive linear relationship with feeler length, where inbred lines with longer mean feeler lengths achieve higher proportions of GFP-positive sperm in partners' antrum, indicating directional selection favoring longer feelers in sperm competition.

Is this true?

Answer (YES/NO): NO